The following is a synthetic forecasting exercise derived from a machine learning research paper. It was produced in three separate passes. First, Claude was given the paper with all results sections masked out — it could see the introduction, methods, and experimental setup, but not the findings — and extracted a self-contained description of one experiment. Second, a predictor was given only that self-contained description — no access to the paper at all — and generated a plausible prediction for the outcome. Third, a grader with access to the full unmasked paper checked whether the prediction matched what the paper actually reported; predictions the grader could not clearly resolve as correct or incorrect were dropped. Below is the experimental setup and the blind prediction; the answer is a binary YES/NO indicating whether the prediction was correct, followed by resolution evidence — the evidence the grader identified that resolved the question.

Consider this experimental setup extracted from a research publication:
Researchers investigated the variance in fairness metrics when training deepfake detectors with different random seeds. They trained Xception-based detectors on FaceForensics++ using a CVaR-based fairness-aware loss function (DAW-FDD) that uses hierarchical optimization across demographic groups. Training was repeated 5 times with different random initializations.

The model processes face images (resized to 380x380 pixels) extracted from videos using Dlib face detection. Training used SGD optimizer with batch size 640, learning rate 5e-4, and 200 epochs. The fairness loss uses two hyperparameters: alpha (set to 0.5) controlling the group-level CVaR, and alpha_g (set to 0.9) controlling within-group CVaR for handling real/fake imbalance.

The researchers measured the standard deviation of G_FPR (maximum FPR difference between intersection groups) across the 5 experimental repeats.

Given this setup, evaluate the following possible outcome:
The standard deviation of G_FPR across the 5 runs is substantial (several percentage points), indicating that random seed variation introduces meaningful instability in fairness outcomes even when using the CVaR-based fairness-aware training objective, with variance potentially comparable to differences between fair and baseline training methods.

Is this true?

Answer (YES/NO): NO